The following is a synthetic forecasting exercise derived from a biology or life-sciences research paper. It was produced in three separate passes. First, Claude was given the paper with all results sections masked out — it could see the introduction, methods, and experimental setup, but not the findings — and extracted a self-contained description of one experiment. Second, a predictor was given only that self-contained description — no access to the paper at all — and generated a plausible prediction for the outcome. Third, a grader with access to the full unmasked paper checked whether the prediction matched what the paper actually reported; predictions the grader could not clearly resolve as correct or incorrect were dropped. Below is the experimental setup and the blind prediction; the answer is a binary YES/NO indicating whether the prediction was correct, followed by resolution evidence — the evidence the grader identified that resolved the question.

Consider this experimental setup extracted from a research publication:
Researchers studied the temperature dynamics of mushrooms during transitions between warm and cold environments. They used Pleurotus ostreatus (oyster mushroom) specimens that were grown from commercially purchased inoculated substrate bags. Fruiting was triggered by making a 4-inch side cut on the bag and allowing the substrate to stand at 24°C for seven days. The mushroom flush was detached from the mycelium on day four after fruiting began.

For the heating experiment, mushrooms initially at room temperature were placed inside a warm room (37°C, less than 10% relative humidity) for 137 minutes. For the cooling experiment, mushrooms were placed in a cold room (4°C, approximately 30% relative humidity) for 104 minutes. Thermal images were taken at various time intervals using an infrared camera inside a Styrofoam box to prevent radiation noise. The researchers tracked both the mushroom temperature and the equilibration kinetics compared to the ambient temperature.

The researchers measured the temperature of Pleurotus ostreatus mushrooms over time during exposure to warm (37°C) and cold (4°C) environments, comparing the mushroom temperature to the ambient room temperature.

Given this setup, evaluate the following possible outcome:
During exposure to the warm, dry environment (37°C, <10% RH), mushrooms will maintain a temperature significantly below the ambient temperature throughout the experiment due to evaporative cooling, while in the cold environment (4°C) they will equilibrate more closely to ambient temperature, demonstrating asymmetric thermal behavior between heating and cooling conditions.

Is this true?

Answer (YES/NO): NO